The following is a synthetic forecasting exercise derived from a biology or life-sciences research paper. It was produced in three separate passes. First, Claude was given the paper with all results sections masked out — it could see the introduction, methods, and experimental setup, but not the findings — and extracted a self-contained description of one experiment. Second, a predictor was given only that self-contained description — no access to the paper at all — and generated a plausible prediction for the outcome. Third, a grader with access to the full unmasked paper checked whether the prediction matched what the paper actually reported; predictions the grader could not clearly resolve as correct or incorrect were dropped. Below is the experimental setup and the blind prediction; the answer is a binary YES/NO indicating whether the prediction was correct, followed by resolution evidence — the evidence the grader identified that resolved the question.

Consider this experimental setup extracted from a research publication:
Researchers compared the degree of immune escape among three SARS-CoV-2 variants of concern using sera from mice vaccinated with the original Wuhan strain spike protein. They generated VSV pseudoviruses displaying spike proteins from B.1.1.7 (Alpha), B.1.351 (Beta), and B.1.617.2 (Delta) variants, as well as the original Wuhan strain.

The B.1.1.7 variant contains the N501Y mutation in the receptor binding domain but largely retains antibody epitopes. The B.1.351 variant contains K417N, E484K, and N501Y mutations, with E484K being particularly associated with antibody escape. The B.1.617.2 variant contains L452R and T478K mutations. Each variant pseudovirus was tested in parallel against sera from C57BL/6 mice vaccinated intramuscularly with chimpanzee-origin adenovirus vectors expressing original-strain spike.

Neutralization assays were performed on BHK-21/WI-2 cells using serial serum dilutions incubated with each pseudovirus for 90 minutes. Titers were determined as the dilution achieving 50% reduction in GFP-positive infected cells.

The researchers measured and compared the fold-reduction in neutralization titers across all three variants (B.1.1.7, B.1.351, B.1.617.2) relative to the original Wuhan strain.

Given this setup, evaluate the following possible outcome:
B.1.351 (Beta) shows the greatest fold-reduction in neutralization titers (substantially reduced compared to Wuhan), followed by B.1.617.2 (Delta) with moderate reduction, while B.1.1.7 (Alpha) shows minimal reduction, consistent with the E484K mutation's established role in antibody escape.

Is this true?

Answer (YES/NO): NO